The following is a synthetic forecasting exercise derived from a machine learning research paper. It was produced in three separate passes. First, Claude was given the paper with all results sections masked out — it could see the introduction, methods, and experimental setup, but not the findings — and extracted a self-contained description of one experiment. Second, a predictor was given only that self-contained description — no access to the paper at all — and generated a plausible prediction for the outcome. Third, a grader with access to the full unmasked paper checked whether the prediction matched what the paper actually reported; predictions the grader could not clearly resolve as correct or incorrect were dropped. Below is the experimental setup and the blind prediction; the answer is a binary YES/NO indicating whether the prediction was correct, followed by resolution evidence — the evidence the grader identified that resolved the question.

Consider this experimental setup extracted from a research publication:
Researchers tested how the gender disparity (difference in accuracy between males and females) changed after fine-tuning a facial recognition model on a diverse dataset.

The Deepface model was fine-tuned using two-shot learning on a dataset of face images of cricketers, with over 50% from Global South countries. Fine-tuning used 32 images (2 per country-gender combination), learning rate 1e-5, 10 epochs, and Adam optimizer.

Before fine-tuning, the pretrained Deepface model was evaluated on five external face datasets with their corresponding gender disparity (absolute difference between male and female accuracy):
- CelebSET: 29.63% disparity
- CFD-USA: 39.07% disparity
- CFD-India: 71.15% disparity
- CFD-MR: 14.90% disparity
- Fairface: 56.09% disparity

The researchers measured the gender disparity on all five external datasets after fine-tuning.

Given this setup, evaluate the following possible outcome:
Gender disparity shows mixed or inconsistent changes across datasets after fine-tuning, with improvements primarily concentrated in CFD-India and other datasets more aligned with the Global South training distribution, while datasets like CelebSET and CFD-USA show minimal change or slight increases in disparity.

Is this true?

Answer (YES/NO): NO